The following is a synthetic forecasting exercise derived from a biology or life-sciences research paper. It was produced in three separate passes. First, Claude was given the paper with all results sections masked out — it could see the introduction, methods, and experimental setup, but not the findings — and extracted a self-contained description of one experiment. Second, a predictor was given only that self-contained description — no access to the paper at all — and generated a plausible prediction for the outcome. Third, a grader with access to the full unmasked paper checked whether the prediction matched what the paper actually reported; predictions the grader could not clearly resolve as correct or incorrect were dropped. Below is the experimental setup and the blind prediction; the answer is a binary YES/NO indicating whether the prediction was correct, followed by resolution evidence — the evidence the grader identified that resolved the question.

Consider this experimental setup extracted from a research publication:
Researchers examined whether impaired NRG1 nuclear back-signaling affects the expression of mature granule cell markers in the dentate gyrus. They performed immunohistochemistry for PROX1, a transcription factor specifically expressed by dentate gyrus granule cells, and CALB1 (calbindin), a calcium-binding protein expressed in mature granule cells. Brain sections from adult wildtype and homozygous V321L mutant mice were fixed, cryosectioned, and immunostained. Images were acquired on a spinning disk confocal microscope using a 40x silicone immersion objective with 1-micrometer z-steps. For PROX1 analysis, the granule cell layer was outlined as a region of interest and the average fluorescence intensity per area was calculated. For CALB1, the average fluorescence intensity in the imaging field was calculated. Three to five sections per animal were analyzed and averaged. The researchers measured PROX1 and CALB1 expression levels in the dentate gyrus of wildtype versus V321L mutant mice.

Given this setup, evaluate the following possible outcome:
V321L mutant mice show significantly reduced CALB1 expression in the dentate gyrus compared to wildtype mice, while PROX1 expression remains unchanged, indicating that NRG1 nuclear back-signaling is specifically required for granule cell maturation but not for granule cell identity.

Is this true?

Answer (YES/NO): NO